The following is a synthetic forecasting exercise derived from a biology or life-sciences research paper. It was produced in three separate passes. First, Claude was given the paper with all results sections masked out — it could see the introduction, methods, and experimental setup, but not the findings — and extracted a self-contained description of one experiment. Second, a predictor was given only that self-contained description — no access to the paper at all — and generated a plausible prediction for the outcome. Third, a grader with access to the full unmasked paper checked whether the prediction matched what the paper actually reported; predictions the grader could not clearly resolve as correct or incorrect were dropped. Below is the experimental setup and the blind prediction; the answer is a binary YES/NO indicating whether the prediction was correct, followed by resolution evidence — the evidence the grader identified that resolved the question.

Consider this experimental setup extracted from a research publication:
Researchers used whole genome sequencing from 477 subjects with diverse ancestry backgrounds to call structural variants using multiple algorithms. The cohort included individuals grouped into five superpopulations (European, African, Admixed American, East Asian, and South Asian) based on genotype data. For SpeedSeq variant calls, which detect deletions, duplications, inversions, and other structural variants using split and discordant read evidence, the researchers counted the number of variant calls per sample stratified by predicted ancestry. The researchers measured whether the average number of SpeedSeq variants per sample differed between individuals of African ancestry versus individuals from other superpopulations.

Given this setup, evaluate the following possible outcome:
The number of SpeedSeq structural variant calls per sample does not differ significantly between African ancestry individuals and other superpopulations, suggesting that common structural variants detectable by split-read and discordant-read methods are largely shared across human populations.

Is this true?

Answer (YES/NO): NO